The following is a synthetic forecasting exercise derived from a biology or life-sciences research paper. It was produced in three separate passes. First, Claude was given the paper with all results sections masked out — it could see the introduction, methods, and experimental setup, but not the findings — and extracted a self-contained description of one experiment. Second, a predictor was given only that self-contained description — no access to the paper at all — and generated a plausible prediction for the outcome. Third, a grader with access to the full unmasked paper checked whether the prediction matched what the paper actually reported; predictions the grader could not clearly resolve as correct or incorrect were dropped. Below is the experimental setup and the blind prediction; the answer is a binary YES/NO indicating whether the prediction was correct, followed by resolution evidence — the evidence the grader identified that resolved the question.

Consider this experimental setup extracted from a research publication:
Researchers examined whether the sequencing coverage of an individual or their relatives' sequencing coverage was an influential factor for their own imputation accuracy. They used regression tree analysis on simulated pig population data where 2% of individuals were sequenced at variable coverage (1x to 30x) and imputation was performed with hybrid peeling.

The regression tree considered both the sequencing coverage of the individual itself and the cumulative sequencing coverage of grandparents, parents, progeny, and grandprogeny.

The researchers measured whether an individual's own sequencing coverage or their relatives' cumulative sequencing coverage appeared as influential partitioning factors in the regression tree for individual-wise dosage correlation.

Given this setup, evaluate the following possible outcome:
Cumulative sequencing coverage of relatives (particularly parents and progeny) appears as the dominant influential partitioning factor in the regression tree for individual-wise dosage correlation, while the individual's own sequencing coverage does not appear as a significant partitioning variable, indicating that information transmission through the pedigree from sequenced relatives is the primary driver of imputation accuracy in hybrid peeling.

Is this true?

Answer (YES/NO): NO